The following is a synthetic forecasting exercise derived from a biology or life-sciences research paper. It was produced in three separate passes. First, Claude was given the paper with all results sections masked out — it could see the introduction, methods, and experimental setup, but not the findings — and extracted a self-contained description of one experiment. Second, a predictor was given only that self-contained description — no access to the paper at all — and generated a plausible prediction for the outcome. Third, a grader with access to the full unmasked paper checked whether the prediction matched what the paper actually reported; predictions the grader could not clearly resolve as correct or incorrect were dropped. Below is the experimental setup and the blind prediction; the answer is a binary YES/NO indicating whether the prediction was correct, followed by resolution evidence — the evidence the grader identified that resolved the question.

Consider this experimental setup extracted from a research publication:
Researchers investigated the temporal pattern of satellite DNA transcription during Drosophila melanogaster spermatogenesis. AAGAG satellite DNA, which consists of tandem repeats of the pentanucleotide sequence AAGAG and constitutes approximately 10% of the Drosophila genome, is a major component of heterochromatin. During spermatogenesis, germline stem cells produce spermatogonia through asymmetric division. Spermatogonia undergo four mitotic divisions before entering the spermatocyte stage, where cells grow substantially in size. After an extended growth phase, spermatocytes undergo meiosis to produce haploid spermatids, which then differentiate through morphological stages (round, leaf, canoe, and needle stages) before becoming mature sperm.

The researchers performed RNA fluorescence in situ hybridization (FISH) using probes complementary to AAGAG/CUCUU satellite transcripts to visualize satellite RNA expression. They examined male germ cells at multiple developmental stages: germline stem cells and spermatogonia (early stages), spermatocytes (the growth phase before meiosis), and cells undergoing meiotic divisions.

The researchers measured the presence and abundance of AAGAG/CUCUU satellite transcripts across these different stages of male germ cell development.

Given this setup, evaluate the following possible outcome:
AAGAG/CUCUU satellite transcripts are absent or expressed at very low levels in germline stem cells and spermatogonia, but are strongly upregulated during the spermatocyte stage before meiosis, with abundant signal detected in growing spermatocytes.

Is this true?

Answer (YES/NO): YES